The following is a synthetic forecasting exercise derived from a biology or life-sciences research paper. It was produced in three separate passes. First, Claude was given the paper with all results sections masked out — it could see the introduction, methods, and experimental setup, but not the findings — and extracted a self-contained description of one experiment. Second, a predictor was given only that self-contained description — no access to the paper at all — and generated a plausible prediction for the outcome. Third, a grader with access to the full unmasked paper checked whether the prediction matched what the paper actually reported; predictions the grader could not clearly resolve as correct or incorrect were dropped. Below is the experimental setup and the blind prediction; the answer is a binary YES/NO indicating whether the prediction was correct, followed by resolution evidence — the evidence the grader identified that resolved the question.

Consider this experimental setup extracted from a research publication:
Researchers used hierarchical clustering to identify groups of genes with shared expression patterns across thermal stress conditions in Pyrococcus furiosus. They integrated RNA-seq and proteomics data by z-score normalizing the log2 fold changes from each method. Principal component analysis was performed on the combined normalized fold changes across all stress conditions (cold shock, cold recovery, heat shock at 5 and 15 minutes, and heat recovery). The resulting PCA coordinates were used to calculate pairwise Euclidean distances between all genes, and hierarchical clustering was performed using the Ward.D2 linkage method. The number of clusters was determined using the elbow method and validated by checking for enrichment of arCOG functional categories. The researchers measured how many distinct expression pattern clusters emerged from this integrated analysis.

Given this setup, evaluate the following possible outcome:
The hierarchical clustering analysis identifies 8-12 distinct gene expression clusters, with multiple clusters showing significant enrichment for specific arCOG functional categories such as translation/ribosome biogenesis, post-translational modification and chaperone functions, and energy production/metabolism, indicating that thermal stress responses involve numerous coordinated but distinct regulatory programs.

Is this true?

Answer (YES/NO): NO